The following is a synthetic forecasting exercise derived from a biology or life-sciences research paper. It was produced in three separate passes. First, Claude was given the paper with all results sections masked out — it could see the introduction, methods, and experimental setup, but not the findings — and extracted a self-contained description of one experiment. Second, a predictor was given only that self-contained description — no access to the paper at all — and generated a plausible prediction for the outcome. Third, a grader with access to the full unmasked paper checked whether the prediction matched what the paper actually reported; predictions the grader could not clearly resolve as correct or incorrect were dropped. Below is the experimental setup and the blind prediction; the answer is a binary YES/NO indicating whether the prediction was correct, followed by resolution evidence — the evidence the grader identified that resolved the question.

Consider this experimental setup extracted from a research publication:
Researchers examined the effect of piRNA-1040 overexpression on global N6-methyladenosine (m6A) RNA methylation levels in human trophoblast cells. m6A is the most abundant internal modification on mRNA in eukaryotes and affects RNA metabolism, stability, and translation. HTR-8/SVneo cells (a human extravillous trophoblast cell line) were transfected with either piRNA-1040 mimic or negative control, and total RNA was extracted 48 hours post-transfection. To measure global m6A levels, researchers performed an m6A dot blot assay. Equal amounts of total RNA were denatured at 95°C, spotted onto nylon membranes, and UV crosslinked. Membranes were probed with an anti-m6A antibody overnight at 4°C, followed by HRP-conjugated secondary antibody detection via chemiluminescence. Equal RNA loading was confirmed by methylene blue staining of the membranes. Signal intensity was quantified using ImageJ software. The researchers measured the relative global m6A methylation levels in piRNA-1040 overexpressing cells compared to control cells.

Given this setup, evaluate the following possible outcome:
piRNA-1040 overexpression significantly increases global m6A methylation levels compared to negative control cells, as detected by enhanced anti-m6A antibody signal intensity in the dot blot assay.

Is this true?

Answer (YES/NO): YES